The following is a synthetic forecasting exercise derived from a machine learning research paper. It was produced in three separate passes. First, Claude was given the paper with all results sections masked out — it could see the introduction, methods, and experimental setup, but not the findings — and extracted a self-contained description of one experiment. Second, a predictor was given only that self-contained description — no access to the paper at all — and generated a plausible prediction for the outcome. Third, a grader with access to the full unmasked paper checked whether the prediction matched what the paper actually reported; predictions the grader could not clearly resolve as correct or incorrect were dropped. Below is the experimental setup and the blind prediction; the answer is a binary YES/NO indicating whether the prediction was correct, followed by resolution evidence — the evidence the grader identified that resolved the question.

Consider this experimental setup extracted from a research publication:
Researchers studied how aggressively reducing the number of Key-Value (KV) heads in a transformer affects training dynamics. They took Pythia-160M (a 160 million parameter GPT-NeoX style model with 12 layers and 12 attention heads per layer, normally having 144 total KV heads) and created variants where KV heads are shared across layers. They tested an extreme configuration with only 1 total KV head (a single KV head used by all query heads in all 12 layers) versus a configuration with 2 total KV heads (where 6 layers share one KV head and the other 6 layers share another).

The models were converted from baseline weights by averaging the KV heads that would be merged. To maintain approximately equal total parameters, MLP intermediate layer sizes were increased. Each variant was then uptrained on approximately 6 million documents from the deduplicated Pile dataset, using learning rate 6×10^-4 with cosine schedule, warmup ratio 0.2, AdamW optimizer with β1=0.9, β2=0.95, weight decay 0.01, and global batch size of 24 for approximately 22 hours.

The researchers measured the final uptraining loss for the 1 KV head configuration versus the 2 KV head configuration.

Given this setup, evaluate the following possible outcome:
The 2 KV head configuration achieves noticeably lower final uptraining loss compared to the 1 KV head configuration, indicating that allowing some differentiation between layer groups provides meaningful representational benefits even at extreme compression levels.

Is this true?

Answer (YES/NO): YES